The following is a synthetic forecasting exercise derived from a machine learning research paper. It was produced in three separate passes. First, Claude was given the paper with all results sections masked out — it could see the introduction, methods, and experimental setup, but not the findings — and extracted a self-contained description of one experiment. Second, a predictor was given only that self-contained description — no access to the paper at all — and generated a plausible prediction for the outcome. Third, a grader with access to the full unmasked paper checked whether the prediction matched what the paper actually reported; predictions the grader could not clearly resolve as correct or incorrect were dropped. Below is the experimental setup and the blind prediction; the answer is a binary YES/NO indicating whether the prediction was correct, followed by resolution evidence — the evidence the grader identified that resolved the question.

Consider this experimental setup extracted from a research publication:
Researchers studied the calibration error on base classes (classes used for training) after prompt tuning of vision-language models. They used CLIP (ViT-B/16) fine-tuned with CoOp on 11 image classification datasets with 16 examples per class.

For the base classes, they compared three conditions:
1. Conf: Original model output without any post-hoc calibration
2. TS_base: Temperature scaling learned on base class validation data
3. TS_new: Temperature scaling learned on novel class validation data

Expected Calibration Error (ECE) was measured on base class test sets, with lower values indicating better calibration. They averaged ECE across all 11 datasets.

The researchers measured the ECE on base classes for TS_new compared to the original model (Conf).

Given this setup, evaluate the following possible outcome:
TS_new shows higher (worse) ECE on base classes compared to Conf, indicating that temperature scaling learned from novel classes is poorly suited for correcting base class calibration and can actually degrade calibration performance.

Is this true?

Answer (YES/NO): YES